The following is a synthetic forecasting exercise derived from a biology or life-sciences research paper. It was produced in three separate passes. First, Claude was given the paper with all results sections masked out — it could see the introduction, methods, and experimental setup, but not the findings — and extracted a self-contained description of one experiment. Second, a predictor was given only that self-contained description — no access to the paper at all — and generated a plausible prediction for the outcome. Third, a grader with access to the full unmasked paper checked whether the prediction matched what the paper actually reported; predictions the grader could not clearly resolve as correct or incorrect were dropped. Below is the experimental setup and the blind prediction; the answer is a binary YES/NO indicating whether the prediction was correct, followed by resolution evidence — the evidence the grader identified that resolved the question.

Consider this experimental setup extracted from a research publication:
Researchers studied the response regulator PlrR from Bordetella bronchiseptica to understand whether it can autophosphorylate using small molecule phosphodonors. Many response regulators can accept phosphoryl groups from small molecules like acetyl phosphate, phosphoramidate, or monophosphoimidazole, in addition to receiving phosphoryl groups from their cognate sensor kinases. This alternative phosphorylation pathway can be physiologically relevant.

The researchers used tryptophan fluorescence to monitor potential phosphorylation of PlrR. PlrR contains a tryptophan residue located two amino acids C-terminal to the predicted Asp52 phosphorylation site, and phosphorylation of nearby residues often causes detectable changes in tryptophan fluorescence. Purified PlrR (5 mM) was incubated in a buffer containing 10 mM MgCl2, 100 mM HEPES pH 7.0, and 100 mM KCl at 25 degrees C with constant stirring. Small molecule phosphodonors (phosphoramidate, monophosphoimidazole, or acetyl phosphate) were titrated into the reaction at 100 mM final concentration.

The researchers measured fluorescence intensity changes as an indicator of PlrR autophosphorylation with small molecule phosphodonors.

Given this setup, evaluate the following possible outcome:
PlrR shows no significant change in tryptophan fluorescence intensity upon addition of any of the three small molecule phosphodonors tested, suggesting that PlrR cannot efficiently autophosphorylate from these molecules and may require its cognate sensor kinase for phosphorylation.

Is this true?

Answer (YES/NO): YES